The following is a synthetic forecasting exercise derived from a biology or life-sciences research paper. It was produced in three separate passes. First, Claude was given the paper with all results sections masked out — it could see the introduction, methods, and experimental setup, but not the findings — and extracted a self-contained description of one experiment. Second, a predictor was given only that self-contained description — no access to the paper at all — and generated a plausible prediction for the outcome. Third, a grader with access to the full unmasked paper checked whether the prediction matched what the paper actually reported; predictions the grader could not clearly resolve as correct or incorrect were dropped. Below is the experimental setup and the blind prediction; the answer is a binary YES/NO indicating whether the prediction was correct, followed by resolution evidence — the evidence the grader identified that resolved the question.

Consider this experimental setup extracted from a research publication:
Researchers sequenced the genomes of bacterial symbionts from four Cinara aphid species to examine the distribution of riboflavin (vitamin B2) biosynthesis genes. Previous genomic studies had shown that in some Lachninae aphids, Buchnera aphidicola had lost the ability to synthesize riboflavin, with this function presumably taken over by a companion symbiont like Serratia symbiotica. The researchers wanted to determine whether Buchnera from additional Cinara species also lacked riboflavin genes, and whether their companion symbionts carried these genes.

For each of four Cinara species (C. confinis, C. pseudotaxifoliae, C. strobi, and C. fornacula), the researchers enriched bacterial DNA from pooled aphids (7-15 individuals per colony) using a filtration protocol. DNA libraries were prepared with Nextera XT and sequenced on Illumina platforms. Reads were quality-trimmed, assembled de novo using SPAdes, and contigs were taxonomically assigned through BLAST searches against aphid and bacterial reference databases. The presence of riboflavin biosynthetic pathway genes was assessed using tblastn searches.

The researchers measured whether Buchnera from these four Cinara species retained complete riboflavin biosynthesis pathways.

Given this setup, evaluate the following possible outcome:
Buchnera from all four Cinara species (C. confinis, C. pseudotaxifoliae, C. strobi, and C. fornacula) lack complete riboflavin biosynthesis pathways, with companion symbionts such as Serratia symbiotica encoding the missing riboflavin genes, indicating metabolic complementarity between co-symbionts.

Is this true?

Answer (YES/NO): YES